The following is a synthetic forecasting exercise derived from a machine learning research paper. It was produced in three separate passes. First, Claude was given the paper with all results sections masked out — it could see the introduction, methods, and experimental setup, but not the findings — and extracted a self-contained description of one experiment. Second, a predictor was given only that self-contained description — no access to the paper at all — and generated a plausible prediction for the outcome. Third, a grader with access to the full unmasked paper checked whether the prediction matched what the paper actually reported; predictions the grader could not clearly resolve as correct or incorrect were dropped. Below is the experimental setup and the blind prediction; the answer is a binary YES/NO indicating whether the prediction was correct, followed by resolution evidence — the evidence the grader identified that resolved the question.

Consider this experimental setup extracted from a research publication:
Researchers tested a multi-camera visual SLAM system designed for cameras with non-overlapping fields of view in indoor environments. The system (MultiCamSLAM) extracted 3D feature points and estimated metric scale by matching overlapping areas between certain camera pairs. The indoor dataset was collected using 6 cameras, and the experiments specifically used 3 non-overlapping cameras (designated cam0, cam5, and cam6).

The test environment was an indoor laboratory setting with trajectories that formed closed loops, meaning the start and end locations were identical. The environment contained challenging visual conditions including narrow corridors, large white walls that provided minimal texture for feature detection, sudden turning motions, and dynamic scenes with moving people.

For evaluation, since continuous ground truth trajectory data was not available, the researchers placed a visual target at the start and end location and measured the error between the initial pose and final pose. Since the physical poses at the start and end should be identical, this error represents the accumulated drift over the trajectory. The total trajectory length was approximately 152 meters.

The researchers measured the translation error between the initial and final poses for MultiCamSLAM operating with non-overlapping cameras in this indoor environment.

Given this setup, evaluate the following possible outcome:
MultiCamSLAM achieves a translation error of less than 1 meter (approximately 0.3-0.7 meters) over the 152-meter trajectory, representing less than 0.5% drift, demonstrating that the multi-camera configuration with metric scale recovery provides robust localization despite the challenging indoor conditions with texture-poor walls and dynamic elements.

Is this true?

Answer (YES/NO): NO